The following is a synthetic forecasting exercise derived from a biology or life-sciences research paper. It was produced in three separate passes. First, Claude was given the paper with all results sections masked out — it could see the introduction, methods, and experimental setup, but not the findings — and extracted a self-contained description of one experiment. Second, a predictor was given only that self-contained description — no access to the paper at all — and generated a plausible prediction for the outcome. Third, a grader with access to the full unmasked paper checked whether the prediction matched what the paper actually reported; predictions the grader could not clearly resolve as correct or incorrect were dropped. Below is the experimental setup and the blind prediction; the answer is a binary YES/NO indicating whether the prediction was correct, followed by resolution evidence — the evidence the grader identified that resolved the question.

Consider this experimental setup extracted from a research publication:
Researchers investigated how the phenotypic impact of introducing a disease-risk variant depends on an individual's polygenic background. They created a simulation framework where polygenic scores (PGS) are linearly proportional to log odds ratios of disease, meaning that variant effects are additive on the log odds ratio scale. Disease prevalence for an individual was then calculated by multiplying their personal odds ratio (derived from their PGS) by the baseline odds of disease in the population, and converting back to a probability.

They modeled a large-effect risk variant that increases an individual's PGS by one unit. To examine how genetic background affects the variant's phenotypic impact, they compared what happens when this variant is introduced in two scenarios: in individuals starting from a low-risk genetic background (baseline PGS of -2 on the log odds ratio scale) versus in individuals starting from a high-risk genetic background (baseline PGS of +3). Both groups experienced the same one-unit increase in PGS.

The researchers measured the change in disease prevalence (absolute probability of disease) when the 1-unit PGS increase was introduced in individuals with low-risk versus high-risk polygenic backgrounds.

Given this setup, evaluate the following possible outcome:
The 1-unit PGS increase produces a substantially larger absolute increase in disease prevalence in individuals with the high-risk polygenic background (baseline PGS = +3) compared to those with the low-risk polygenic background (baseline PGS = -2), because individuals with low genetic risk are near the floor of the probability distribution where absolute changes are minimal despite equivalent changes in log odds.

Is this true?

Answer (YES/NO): YES